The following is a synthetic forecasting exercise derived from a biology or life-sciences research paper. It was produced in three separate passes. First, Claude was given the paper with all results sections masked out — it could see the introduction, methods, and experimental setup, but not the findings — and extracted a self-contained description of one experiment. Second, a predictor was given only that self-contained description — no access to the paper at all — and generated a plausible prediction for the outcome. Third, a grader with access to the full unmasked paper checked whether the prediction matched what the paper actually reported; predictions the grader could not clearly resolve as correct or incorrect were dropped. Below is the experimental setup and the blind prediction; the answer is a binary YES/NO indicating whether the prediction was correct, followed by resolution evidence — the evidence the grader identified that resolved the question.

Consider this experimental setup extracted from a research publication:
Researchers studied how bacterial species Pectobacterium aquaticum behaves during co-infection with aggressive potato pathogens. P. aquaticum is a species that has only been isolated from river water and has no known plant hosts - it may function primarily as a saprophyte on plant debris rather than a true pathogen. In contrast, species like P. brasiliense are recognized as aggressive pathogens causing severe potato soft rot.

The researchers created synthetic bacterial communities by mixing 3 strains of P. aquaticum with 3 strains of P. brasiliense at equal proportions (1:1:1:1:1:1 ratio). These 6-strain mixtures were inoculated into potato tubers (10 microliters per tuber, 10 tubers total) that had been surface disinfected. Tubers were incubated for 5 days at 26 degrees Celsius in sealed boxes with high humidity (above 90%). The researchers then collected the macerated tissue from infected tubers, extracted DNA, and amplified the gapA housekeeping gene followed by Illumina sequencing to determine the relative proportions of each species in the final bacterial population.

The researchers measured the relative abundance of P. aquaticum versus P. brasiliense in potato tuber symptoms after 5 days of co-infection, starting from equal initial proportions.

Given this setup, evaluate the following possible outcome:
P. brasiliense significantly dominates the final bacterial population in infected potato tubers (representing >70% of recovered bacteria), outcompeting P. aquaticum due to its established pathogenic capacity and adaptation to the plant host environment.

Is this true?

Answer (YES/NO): NO